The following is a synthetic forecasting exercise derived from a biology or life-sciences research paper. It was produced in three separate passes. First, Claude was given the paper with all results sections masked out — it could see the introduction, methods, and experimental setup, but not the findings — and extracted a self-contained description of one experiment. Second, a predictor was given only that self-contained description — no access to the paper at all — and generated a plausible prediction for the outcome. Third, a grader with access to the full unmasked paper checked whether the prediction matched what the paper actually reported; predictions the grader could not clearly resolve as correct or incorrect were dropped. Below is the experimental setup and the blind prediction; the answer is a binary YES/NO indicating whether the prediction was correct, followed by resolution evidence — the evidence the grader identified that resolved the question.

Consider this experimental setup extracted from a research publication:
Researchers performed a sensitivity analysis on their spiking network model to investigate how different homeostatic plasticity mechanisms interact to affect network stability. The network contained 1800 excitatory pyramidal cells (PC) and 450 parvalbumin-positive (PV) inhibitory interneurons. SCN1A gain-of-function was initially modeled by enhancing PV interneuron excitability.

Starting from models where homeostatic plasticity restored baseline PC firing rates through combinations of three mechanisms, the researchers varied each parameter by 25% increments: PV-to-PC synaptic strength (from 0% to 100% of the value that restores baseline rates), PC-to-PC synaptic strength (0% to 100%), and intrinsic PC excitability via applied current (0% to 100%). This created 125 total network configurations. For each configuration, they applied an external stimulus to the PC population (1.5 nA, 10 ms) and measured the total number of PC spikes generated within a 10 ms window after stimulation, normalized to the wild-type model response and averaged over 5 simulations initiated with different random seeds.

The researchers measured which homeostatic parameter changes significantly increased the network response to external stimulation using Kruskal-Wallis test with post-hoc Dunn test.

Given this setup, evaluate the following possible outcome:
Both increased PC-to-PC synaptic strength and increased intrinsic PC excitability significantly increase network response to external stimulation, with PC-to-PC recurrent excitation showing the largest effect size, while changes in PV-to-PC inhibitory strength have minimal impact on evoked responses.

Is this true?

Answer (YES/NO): NO